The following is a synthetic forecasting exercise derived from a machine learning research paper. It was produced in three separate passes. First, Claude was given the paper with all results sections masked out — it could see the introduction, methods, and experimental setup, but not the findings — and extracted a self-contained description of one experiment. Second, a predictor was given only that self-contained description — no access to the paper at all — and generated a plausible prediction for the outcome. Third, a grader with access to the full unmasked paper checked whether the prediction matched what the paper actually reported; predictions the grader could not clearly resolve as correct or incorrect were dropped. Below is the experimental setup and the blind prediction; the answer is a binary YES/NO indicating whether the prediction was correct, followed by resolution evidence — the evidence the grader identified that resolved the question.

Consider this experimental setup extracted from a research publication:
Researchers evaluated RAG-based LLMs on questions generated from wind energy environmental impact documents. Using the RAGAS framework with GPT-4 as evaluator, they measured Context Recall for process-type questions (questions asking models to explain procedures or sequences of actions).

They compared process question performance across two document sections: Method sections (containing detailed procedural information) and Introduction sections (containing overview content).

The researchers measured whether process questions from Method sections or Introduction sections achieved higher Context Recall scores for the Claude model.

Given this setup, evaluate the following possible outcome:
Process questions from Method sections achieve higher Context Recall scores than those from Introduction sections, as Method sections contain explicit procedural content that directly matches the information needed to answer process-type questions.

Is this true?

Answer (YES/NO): NO